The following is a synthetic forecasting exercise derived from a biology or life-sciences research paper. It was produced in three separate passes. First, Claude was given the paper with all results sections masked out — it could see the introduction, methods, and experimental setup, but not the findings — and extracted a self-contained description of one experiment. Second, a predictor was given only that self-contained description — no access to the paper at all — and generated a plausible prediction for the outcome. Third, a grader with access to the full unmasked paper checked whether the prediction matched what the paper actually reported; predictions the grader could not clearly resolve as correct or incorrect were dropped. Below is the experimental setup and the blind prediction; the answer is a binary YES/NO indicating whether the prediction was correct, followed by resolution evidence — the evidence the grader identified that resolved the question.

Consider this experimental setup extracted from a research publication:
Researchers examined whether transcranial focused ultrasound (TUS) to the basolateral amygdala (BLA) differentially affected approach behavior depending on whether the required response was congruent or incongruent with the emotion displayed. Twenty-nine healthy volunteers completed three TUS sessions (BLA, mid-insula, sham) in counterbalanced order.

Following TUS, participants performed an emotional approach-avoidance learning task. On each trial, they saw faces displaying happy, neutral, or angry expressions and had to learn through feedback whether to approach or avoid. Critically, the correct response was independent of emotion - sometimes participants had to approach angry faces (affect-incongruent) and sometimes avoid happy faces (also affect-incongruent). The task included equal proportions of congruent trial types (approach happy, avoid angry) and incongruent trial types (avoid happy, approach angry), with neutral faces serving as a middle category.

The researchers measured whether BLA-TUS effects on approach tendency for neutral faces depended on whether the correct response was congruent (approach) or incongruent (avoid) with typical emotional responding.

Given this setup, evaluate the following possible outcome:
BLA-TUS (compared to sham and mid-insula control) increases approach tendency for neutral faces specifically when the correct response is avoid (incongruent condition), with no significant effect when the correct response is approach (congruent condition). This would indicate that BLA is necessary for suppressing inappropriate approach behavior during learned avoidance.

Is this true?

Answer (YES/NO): NO